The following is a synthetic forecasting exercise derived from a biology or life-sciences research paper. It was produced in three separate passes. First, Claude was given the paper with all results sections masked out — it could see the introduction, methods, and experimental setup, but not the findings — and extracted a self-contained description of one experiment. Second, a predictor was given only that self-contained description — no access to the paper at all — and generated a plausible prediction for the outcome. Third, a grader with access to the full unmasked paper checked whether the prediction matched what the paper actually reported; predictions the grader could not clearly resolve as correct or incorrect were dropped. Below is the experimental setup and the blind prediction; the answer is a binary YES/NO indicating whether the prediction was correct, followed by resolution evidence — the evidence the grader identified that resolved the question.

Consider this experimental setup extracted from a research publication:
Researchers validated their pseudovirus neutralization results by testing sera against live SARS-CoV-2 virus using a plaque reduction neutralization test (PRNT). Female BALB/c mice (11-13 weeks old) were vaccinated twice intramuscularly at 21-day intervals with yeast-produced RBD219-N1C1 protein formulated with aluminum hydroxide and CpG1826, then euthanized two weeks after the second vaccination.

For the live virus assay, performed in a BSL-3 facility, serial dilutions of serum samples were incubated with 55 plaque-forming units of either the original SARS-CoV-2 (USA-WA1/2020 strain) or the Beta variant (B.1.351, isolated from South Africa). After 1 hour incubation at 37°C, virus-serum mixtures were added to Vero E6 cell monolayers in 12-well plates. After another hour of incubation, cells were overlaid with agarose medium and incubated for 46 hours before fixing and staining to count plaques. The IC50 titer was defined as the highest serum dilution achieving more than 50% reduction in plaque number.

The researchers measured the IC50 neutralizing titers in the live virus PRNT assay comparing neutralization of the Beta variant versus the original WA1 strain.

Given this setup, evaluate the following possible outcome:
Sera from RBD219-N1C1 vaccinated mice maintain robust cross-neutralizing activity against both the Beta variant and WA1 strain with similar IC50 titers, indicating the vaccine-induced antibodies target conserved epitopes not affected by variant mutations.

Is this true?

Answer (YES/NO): NO